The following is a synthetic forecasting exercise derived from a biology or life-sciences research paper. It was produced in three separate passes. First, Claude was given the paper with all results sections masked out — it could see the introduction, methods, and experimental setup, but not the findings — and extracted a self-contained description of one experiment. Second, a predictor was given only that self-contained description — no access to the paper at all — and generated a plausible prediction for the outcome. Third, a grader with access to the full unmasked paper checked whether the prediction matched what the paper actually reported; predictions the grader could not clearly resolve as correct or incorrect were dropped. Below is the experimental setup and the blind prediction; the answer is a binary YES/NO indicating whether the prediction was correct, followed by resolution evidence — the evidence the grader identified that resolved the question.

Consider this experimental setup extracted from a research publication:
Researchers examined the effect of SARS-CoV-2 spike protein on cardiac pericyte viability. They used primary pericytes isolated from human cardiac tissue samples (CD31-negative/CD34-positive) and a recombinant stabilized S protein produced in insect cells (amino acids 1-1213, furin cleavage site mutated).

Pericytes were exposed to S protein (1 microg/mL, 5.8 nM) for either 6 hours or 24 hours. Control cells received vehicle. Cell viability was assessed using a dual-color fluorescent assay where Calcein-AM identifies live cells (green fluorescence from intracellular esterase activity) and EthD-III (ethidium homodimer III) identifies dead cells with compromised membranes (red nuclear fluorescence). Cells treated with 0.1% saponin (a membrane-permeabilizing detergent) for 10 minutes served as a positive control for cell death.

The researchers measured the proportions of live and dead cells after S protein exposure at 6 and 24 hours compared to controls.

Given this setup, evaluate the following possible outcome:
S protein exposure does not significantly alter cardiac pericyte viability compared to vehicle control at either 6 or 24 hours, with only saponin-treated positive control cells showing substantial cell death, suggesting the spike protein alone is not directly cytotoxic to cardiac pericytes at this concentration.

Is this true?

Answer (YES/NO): YES